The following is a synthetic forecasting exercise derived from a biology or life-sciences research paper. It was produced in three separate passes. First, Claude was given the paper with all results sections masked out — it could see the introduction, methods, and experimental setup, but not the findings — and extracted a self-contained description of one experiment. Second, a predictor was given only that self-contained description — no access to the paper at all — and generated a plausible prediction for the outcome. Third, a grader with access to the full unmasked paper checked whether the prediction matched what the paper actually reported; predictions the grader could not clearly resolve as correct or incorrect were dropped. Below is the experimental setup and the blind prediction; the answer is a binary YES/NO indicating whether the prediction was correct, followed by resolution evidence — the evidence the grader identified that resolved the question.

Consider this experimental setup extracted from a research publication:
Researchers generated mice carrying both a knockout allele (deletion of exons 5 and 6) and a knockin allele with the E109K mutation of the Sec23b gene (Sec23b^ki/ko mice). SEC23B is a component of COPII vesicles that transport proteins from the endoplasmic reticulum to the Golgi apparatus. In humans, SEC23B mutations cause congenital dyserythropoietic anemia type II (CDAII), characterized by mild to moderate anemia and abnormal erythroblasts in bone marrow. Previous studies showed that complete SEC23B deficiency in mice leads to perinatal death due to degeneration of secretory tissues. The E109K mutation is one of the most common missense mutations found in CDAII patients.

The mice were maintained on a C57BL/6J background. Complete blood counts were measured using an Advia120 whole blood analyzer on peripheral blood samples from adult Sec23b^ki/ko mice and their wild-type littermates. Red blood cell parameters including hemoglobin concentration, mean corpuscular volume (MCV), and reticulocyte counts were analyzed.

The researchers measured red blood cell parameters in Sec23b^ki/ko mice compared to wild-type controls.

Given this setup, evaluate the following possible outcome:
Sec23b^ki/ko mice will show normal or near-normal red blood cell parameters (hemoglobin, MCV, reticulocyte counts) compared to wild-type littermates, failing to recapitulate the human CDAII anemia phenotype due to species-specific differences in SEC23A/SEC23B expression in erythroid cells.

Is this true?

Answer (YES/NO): NO